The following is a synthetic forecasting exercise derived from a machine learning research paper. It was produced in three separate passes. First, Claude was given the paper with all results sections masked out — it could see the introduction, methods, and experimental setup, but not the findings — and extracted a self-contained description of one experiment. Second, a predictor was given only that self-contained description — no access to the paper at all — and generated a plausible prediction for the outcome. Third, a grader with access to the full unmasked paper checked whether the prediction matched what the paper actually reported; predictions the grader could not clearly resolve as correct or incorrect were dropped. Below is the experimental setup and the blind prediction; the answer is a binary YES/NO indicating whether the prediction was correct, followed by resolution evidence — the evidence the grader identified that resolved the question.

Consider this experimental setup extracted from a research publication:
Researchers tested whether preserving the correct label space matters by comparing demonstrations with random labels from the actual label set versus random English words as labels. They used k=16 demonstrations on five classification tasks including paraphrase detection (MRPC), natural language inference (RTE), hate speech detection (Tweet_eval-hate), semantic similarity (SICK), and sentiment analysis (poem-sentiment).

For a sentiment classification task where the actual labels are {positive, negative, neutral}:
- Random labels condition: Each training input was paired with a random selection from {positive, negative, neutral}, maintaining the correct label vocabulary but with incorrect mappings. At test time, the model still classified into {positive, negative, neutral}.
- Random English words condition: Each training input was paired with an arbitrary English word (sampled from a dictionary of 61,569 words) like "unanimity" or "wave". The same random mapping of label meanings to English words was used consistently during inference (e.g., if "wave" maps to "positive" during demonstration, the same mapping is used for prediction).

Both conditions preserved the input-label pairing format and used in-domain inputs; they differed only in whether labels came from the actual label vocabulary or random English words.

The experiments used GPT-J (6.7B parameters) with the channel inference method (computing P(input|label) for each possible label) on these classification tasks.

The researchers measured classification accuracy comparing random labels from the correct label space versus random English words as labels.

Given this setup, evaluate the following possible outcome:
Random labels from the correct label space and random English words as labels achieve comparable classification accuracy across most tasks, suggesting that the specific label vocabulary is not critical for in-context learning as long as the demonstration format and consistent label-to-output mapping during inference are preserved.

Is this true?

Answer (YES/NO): YES